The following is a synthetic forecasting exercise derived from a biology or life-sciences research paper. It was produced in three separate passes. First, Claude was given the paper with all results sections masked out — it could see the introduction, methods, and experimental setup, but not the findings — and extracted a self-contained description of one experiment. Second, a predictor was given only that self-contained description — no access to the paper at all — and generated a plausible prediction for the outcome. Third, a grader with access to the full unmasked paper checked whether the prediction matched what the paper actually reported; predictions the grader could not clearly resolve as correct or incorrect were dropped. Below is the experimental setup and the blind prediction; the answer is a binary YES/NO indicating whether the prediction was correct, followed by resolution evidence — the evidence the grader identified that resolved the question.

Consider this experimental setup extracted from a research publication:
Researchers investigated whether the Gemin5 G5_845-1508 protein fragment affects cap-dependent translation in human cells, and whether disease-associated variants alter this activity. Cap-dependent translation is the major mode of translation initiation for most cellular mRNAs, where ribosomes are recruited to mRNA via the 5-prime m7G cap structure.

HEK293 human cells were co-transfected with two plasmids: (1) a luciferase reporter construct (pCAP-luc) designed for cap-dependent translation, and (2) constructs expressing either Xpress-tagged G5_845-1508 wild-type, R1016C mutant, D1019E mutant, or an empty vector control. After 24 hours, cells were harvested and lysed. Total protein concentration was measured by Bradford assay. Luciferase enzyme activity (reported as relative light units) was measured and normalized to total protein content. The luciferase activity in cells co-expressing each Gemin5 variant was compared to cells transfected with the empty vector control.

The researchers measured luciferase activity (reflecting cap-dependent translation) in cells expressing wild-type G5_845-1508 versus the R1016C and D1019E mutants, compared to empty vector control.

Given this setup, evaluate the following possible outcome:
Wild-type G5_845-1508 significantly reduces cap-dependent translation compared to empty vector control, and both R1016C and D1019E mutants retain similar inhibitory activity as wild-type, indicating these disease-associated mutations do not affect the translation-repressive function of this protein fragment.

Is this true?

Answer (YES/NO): NO